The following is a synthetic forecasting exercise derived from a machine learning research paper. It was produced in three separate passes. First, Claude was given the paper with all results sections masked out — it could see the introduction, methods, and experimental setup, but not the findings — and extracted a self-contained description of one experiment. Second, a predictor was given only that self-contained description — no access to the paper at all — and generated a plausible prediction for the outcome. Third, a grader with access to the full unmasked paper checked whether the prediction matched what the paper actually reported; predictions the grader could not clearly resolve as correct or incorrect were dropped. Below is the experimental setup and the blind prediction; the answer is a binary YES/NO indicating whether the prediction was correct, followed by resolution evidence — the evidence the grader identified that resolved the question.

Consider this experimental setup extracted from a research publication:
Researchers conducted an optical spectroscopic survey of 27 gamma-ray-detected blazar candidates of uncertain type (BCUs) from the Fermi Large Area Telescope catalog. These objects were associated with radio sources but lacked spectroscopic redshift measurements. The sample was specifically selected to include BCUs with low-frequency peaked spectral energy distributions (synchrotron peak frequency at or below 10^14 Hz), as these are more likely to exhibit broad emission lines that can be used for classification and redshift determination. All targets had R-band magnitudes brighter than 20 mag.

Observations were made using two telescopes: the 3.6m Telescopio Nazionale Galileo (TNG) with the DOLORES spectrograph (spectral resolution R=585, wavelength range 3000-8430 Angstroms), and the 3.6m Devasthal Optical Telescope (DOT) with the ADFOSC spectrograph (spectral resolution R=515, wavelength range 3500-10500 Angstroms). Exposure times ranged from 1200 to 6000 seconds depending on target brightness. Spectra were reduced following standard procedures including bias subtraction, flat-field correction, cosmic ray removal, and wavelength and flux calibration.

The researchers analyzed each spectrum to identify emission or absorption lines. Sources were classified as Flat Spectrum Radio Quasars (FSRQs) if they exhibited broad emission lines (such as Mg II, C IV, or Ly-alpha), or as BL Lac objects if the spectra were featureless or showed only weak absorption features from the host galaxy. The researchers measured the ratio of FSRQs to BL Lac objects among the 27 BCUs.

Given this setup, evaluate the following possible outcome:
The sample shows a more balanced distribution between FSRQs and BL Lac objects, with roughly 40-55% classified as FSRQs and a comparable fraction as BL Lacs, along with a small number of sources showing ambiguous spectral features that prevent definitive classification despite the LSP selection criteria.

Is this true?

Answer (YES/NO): NO